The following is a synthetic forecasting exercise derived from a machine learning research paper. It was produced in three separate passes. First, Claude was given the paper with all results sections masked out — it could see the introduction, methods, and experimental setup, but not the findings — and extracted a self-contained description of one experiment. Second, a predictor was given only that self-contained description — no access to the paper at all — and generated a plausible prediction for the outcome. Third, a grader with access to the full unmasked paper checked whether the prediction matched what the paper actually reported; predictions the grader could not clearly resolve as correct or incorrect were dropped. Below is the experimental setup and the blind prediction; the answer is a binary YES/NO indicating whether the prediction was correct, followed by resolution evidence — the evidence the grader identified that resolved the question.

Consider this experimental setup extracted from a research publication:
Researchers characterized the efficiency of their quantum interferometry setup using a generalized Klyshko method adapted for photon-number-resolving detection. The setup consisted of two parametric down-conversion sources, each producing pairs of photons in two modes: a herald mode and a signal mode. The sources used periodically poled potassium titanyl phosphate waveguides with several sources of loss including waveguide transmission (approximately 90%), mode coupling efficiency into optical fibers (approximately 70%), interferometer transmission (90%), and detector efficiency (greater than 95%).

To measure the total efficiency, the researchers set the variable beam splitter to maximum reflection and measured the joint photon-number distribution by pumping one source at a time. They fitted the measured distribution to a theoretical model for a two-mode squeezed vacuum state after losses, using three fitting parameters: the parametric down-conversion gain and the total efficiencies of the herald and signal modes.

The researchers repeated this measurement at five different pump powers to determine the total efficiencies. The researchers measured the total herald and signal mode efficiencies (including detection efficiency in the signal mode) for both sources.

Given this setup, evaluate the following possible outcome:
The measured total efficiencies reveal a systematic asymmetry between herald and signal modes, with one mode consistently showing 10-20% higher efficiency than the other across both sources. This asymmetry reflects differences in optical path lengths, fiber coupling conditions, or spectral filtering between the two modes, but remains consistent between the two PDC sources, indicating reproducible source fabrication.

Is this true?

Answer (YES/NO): NO